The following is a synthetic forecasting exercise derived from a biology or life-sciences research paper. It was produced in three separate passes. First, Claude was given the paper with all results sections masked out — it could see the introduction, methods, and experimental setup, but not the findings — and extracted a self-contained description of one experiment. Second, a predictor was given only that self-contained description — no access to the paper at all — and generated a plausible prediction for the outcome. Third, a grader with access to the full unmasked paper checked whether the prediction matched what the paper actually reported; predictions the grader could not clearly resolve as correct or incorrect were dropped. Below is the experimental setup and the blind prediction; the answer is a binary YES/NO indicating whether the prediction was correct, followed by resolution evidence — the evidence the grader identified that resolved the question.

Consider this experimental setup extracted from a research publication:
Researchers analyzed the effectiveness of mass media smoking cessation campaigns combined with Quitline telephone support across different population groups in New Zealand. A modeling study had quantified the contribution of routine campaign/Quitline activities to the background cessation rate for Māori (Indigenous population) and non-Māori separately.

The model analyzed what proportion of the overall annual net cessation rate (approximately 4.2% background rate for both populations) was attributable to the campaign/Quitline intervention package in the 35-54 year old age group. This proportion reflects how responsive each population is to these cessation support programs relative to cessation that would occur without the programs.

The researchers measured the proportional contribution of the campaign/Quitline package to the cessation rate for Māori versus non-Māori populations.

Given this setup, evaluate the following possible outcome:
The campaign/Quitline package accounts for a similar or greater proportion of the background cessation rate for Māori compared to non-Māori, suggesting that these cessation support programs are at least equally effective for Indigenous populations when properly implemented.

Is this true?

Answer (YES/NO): YES